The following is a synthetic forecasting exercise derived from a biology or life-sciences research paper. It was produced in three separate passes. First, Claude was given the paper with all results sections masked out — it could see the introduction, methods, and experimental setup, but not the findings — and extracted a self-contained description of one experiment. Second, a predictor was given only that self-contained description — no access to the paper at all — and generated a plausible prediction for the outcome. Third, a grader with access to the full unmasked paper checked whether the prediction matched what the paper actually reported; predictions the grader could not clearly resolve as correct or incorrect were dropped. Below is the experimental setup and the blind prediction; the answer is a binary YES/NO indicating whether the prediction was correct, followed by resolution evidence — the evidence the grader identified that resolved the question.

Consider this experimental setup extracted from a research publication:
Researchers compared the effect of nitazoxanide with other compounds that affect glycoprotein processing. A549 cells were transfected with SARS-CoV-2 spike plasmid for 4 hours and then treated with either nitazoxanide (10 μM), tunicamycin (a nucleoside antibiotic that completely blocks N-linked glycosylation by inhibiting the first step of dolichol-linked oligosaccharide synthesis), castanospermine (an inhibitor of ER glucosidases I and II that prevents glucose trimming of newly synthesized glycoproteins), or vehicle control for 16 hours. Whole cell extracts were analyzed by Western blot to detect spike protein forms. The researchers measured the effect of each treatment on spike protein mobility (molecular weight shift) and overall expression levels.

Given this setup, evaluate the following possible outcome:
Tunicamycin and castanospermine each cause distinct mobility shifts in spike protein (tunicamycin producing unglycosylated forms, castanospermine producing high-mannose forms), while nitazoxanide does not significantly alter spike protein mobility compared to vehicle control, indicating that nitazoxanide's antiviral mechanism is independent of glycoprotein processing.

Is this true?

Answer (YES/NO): NO